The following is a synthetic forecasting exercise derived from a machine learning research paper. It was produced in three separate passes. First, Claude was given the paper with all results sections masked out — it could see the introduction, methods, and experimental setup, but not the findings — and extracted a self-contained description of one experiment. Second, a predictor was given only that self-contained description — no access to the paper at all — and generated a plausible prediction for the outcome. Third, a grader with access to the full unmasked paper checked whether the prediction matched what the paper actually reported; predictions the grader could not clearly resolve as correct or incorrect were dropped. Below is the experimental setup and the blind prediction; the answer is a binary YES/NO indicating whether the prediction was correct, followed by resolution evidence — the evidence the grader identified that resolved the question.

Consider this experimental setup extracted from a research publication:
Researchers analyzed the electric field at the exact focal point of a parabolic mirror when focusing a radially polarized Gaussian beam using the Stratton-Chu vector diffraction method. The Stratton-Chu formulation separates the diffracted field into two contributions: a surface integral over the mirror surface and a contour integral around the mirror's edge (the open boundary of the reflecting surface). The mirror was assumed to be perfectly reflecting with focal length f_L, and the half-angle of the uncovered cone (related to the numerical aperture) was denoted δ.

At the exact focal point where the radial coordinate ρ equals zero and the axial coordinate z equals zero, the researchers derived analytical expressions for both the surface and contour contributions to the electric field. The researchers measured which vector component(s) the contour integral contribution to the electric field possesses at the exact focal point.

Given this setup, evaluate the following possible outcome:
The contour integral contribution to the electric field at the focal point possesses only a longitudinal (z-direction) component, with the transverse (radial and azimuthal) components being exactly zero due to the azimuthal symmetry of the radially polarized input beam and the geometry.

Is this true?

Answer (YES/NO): YES